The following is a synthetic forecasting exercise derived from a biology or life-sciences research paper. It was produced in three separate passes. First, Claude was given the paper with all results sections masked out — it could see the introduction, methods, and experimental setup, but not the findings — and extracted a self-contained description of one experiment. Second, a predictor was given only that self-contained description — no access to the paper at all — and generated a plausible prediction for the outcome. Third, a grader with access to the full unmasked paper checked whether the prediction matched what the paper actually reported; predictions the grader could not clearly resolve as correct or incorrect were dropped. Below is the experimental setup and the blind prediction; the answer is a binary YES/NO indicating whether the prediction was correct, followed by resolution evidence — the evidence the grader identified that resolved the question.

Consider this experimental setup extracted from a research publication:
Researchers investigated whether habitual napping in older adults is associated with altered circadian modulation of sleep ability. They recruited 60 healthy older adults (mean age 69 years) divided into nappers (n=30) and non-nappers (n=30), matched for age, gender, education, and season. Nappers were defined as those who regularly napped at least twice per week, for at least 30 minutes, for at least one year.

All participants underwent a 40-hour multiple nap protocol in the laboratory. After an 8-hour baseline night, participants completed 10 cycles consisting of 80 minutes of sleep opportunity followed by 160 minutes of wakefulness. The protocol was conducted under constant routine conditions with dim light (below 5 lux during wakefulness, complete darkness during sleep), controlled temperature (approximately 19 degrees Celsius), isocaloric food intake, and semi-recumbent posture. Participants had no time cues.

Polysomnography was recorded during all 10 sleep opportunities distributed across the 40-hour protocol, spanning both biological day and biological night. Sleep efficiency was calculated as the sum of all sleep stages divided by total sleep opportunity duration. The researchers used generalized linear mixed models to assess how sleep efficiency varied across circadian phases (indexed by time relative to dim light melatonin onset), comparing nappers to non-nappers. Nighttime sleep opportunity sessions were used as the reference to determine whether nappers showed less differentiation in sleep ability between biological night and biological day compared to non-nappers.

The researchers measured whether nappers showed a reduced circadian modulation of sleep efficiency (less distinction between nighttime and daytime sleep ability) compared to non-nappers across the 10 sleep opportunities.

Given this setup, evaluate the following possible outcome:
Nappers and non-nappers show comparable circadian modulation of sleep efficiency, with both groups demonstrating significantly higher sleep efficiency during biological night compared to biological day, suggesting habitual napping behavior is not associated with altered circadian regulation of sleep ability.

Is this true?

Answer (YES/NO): NO